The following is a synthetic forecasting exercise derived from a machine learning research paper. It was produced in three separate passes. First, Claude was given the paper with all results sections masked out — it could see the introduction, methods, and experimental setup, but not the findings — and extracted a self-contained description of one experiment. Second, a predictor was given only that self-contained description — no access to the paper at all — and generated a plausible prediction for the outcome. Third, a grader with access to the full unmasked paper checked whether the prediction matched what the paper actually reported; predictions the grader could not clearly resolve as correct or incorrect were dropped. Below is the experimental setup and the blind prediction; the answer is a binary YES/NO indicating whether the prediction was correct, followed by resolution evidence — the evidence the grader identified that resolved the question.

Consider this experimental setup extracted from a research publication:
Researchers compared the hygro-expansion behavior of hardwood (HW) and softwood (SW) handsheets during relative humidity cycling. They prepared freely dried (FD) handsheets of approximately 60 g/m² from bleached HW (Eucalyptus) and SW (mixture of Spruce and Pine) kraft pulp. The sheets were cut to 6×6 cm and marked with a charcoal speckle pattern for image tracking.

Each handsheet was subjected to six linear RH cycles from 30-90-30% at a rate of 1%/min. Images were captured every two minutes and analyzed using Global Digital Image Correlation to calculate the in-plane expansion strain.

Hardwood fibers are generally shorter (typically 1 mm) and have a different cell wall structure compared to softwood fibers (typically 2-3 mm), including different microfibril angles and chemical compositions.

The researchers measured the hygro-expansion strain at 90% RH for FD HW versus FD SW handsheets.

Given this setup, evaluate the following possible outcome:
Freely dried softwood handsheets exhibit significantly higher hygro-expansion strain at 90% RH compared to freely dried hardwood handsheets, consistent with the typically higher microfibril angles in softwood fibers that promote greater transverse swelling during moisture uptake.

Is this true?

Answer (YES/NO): NO